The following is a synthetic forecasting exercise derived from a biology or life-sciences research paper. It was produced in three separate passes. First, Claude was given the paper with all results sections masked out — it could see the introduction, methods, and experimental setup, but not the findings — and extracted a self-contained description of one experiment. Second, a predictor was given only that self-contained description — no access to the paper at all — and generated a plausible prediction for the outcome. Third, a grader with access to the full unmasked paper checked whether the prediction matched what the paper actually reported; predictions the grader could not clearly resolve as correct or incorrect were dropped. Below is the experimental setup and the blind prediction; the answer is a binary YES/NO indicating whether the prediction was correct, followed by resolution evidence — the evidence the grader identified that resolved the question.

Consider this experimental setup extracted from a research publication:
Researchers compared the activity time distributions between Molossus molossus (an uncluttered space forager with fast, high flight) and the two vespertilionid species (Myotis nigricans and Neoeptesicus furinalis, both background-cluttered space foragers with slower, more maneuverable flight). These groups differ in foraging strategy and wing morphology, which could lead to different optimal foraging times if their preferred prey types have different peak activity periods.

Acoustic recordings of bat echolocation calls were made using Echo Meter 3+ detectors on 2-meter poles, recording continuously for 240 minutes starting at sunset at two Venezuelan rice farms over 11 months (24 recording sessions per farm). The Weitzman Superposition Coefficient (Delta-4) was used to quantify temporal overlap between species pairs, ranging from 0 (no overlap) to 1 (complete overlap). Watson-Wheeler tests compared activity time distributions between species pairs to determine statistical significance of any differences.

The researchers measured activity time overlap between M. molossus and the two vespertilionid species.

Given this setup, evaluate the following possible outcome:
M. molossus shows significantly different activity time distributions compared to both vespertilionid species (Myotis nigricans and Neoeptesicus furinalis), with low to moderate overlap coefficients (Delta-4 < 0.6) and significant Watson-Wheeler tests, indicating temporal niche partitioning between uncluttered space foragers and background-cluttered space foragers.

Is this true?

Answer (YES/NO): YES